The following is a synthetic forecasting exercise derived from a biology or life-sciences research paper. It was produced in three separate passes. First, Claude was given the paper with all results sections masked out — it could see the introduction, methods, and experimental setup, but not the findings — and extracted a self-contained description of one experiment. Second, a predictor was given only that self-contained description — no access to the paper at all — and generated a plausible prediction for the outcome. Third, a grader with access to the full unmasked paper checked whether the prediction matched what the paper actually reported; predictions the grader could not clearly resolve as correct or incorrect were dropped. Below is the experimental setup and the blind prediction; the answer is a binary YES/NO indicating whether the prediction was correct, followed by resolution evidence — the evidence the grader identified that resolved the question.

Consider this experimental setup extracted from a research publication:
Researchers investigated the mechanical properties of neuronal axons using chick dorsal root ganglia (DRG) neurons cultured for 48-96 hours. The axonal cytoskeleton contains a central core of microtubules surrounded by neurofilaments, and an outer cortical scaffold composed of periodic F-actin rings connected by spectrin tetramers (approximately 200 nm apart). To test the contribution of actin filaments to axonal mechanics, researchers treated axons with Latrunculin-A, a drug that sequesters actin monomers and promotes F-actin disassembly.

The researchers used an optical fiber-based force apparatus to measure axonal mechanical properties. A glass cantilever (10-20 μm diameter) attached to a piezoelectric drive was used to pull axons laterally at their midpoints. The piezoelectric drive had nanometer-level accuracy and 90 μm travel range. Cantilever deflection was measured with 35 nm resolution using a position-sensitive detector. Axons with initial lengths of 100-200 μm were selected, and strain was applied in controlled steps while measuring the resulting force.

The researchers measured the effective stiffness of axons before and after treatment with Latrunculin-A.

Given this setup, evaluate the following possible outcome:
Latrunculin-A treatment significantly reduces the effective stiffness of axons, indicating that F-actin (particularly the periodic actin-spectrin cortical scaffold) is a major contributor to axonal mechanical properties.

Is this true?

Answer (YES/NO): YES